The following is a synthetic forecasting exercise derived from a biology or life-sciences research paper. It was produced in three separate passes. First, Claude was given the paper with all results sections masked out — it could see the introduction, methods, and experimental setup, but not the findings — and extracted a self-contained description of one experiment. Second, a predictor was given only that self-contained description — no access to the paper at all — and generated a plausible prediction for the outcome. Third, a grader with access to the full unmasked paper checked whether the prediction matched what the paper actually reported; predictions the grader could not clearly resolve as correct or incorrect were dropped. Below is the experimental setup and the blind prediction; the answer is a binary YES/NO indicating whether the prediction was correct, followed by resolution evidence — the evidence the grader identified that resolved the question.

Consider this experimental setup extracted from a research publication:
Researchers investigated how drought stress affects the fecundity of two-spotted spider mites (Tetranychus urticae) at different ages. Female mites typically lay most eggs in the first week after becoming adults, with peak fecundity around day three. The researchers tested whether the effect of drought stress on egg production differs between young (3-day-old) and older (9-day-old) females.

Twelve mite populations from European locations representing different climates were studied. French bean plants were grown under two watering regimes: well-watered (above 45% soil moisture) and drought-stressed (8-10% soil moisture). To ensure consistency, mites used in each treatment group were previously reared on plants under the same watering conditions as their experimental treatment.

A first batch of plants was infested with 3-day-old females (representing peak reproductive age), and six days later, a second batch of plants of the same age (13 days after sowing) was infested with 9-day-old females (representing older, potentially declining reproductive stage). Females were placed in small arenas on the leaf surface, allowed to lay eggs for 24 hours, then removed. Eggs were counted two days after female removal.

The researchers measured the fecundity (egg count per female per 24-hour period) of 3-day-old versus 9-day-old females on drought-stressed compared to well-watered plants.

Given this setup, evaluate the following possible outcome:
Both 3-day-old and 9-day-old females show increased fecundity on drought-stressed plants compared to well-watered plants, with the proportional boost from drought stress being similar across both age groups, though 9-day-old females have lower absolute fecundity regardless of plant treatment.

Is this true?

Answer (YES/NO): NO